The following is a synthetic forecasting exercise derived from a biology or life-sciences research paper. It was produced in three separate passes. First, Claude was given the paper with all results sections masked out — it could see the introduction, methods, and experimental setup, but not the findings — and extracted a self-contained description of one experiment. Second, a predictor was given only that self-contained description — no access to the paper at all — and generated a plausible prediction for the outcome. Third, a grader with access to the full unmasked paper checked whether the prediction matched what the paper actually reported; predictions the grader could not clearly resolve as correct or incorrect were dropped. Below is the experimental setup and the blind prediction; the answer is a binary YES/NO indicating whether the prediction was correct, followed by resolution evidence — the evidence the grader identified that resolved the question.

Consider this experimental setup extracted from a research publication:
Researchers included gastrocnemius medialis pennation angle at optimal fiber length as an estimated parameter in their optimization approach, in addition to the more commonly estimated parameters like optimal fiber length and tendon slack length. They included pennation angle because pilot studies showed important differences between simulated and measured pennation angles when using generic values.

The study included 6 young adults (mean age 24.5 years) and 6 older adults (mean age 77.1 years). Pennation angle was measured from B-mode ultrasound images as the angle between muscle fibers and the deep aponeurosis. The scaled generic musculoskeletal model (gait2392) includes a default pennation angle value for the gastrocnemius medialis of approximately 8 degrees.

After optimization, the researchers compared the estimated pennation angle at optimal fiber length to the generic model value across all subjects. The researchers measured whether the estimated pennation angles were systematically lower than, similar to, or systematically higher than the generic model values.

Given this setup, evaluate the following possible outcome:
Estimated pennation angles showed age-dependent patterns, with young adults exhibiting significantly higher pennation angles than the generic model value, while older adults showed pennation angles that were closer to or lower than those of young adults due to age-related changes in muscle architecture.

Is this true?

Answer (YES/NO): NO